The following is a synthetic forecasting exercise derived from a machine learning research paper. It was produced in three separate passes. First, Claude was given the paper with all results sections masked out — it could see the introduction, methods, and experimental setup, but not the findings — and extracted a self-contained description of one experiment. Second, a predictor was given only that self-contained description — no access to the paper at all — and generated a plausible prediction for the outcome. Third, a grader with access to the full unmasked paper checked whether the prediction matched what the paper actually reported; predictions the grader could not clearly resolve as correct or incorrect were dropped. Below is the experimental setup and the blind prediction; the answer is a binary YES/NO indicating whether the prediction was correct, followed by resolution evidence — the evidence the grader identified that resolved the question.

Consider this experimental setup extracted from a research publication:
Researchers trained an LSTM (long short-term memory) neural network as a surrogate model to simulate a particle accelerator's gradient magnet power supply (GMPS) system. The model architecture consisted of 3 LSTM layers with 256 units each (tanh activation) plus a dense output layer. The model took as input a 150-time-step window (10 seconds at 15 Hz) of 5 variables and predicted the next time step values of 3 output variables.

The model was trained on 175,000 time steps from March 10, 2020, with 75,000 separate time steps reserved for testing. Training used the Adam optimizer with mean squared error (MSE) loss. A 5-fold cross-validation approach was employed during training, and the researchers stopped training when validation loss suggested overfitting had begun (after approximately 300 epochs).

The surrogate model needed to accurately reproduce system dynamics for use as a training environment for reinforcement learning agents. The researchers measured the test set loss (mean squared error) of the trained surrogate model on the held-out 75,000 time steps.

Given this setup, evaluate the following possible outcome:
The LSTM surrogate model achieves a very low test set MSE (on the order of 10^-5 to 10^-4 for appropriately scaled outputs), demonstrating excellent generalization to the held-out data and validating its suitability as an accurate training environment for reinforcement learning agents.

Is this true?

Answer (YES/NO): YES